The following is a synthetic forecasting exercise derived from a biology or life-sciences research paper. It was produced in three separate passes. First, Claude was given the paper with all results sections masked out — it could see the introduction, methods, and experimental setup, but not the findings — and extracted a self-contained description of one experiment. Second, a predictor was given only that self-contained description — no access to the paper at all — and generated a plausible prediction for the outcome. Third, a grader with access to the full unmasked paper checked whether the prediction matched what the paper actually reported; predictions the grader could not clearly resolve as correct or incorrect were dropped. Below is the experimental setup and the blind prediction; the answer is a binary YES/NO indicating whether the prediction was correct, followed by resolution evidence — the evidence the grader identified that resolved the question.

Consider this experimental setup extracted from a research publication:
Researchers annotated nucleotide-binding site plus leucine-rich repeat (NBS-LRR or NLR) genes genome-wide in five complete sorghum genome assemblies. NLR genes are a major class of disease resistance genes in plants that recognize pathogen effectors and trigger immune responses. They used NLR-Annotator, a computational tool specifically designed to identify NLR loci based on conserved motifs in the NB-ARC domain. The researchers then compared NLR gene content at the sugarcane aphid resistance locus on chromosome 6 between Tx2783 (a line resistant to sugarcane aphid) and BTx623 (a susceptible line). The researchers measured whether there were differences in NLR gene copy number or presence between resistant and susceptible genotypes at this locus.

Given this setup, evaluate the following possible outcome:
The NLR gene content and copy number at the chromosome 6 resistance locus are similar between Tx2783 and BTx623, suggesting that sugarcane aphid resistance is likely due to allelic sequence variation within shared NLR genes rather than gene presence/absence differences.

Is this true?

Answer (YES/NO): NO